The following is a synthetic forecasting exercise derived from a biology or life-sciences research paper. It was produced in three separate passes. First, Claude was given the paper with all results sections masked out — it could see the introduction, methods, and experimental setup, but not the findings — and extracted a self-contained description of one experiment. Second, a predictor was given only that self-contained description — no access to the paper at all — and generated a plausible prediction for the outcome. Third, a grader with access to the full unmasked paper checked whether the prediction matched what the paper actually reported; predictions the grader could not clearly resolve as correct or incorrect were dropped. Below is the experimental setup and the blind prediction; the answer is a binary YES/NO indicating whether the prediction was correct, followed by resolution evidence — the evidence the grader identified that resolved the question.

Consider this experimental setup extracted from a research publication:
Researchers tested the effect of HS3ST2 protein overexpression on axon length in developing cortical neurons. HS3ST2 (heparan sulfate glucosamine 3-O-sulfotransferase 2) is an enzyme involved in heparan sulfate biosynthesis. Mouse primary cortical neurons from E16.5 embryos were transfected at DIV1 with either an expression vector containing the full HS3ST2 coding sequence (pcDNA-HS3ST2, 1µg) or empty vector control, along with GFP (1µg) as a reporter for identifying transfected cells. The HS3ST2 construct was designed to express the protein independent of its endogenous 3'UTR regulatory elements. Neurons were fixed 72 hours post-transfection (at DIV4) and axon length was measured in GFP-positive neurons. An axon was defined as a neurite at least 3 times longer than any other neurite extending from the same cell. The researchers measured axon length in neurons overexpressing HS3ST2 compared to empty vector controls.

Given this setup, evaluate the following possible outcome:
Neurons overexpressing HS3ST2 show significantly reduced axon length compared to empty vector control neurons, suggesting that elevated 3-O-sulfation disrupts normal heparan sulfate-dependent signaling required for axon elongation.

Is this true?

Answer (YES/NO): YES